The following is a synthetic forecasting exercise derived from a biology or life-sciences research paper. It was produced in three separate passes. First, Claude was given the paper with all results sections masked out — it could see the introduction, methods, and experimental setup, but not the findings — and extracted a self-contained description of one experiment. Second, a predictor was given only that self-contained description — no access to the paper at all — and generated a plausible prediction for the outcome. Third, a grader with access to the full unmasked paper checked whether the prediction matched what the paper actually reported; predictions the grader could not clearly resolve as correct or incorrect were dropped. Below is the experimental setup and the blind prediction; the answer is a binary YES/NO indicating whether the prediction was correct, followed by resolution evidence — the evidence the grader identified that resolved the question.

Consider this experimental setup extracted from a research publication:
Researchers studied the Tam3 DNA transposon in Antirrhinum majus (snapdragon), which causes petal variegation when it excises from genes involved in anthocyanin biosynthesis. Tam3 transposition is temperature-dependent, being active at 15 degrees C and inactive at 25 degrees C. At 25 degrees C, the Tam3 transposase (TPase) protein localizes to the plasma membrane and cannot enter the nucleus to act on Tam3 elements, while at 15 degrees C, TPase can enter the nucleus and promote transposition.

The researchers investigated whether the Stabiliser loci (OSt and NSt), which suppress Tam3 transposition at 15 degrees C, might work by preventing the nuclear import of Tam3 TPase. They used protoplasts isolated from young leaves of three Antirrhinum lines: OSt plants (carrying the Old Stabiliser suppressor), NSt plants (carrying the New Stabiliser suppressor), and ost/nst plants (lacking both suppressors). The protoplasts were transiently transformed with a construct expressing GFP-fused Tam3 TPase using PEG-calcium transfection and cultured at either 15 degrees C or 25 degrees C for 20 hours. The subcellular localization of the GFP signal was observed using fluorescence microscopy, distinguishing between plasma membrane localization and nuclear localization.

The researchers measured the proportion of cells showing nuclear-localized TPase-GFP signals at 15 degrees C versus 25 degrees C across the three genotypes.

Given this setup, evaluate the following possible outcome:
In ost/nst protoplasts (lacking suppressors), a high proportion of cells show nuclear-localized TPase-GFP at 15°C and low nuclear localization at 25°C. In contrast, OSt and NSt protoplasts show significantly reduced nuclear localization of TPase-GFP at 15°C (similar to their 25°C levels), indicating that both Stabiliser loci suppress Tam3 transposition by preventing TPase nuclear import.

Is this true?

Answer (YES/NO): NO